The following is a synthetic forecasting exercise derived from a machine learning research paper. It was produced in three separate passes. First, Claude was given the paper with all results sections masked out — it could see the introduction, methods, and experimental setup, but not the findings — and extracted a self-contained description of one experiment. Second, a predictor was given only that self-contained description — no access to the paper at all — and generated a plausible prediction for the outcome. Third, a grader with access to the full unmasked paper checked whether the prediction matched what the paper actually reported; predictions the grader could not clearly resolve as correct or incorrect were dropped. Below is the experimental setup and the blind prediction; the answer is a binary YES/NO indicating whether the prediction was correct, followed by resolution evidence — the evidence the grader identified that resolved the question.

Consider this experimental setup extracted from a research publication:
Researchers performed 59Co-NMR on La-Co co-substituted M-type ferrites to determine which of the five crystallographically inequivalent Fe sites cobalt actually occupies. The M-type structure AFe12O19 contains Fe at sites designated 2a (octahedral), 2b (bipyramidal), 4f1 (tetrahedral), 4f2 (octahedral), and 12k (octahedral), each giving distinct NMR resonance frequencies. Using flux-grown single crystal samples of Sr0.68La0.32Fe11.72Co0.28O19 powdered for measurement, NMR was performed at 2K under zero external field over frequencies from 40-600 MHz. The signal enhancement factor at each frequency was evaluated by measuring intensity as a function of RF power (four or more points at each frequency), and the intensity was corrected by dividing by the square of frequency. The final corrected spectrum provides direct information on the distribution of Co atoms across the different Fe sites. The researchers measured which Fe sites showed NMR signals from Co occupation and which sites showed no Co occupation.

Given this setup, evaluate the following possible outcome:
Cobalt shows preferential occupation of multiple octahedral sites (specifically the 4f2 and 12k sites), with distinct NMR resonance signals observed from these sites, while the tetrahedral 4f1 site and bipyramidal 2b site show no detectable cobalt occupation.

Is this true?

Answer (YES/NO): NO